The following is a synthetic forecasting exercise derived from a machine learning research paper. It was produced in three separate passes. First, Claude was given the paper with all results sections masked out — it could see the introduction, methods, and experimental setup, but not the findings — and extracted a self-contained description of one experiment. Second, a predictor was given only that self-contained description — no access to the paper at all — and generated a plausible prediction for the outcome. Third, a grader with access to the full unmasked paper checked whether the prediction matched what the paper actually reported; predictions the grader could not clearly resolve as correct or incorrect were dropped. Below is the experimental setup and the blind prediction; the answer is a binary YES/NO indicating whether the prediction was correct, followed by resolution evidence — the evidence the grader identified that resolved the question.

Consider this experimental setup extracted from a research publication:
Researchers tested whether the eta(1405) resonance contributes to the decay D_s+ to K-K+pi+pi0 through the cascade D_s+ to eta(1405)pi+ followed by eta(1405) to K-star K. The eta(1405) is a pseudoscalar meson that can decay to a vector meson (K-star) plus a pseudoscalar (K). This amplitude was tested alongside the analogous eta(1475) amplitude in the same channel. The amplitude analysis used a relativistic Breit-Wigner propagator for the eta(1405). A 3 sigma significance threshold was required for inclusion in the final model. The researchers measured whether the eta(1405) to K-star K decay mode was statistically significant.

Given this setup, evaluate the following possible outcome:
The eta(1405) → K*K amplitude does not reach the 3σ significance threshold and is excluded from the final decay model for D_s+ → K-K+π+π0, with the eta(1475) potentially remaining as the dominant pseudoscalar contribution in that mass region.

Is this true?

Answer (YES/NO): YES